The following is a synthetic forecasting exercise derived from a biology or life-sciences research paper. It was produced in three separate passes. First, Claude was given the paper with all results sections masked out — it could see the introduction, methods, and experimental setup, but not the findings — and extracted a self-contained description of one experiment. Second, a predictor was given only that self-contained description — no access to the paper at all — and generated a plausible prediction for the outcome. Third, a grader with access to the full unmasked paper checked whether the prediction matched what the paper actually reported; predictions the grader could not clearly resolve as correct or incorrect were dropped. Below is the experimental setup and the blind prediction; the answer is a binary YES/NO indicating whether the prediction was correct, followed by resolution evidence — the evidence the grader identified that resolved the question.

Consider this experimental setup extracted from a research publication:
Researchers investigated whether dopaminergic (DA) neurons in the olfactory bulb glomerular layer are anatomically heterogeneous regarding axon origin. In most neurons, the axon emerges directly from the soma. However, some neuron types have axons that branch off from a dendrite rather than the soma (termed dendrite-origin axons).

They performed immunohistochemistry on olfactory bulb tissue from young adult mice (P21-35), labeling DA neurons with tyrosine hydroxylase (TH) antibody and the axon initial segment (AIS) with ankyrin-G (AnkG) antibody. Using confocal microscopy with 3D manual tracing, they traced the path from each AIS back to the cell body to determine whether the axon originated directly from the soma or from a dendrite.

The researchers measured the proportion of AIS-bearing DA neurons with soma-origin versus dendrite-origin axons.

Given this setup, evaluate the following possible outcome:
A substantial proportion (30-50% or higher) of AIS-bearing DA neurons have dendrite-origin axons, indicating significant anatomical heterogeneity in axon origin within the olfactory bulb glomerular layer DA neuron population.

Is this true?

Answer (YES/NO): YES